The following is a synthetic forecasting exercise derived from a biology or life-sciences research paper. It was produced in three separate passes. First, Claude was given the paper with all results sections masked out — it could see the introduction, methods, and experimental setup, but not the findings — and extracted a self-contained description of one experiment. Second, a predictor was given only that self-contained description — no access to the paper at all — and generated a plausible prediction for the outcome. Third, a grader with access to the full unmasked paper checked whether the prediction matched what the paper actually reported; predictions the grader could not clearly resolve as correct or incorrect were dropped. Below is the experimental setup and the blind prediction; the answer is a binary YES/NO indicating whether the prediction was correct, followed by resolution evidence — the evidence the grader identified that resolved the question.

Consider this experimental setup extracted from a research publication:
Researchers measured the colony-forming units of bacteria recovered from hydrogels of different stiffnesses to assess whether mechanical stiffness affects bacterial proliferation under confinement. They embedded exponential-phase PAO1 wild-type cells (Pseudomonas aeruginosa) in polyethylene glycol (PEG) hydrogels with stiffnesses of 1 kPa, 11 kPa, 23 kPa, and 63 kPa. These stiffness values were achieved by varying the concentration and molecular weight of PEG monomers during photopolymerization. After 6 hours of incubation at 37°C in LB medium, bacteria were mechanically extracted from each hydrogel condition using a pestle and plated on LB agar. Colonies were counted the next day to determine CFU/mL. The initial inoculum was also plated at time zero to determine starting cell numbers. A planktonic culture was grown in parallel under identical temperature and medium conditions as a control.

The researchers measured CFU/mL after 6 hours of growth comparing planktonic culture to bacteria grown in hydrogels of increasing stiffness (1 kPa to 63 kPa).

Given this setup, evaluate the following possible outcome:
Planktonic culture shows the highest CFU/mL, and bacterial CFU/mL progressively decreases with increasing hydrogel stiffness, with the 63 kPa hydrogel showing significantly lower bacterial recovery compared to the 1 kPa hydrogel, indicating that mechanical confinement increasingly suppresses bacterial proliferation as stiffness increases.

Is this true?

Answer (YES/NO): NO